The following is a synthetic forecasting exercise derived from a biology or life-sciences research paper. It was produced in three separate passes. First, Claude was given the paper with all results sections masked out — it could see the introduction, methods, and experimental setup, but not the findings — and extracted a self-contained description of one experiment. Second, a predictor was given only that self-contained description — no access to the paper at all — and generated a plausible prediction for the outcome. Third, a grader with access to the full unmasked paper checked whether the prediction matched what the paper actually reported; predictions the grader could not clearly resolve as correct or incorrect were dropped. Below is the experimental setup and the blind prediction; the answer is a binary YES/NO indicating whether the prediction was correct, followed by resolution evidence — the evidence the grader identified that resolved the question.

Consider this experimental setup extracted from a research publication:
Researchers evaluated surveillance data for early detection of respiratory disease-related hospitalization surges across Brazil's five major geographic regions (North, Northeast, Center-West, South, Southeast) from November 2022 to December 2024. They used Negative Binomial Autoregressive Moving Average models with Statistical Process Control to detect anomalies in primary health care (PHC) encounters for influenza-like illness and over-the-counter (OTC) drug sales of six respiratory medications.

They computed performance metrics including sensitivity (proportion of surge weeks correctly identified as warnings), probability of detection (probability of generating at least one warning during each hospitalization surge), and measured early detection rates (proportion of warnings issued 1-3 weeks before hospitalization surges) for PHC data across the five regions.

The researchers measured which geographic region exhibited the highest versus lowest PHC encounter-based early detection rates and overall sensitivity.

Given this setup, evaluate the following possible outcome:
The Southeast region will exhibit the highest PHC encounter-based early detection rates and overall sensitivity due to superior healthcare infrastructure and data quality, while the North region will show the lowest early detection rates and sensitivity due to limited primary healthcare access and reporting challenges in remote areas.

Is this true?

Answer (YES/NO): NO